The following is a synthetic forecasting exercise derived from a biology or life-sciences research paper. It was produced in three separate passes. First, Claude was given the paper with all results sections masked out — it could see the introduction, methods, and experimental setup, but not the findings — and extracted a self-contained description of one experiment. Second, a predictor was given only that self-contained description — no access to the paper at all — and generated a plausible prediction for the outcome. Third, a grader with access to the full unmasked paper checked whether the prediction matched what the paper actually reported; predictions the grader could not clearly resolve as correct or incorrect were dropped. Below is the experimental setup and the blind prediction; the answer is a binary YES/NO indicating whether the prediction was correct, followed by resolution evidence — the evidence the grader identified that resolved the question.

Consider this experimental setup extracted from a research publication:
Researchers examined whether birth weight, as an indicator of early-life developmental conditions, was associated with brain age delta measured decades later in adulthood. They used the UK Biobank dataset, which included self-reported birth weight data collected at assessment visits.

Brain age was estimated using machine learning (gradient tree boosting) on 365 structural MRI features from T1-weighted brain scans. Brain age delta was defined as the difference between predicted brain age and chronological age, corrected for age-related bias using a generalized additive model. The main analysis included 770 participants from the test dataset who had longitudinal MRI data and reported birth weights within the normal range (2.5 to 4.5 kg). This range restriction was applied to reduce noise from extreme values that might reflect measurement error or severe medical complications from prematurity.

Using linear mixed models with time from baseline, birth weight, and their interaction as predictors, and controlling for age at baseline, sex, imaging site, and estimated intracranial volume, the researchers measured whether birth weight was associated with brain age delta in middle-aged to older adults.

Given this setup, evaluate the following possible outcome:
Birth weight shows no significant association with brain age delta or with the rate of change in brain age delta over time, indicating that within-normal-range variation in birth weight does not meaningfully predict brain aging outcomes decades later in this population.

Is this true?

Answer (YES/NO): NO